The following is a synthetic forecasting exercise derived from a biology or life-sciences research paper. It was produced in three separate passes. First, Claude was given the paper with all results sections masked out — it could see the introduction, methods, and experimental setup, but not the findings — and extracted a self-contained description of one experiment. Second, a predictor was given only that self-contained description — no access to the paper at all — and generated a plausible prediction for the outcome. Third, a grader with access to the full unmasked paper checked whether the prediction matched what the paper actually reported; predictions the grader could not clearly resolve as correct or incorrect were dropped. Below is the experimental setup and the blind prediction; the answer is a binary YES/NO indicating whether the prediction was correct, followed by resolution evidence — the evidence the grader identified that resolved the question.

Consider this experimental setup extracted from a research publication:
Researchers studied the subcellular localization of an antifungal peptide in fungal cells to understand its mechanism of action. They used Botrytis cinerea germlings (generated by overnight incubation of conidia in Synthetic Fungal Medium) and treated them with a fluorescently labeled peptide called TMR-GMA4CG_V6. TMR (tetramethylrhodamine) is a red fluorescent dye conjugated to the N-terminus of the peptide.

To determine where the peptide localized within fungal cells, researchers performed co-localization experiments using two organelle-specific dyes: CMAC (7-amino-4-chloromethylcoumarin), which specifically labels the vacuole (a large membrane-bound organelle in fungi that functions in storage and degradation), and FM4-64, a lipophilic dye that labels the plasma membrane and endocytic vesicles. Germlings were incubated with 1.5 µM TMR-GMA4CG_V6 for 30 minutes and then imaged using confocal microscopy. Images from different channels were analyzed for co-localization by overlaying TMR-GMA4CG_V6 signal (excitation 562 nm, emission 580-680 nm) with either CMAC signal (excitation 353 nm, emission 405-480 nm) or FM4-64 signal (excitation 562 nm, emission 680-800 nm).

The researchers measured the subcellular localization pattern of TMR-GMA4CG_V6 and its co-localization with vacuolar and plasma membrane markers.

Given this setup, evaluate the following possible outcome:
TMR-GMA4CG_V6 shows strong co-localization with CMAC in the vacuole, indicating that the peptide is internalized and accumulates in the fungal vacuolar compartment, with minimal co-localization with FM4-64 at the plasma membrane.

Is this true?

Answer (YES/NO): NO